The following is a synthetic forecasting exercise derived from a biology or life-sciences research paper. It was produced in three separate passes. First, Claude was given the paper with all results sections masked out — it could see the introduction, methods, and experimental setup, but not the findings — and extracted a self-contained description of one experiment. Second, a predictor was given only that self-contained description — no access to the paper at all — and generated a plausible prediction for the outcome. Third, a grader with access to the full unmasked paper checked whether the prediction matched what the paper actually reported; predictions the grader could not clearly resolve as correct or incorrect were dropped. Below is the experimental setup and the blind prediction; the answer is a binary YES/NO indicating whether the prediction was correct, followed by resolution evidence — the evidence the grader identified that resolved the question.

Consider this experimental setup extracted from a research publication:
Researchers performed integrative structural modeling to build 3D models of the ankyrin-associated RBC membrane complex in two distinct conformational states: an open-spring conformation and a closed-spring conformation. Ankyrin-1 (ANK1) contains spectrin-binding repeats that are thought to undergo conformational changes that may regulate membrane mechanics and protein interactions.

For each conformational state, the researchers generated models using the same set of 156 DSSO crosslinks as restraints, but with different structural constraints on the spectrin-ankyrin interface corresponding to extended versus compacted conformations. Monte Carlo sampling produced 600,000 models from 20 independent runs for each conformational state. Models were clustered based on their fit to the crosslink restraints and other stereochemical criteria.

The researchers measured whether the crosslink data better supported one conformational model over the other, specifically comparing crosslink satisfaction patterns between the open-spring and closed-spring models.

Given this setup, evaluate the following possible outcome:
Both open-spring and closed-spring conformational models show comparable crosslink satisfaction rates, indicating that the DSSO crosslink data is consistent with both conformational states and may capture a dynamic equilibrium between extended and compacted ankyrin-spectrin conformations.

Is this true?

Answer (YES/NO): NO